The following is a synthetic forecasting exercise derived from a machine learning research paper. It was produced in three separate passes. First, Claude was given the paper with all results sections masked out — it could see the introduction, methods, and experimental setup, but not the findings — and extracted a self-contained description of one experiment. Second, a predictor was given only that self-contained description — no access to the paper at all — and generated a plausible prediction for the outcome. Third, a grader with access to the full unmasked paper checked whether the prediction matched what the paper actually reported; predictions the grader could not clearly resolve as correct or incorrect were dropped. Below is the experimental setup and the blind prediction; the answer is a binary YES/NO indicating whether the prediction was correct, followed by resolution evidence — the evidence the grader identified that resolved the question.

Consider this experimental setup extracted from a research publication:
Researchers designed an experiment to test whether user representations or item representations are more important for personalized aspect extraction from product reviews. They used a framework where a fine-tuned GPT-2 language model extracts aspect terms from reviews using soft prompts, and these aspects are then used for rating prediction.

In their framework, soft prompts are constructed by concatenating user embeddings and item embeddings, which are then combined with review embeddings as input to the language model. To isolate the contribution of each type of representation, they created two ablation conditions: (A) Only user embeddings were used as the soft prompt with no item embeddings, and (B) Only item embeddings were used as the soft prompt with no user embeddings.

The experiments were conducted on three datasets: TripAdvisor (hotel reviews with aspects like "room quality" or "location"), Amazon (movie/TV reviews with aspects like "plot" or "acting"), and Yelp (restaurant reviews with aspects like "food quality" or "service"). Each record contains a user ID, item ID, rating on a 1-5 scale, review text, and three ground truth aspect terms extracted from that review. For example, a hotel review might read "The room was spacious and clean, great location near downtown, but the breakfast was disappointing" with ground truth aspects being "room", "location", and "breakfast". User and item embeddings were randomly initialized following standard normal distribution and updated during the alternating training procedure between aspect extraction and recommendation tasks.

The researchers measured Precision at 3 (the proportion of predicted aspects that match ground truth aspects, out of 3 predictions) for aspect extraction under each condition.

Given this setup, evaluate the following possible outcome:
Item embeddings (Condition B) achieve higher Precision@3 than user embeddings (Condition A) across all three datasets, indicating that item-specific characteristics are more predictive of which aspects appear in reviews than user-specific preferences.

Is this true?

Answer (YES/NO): NO